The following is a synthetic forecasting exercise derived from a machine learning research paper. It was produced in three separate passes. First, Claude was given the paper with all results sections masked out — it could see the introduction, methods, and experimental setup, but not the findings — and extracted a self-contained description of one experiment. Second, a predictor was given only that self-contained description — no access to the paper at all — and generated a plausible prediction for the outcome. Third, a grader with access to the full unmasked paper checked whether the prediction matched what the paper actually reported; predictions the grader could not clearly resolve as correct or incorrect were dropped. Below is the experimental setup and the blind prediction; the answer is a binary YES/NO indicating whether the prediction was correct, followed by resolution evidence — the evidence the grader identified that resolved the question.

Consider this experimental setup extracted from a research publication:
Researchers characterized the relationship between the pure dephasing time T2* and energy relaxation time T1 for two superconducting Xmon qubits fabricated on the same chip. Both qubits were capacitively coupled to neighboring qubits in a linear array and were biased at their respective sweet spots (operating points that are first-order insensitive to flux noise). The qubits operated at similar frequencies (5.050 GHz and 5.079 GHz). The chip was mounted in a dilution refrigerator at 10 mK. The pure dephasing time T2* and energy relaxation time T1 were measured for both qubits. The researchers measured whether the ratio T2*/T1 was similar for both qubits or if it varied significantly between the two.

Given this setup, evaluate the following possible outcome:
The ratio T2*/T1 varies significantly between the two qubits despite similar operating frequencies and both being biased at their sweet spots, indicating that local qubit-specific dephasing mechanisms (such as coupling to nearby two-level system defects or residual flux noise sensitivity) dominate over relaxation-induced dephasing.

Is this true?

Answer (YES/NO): YES